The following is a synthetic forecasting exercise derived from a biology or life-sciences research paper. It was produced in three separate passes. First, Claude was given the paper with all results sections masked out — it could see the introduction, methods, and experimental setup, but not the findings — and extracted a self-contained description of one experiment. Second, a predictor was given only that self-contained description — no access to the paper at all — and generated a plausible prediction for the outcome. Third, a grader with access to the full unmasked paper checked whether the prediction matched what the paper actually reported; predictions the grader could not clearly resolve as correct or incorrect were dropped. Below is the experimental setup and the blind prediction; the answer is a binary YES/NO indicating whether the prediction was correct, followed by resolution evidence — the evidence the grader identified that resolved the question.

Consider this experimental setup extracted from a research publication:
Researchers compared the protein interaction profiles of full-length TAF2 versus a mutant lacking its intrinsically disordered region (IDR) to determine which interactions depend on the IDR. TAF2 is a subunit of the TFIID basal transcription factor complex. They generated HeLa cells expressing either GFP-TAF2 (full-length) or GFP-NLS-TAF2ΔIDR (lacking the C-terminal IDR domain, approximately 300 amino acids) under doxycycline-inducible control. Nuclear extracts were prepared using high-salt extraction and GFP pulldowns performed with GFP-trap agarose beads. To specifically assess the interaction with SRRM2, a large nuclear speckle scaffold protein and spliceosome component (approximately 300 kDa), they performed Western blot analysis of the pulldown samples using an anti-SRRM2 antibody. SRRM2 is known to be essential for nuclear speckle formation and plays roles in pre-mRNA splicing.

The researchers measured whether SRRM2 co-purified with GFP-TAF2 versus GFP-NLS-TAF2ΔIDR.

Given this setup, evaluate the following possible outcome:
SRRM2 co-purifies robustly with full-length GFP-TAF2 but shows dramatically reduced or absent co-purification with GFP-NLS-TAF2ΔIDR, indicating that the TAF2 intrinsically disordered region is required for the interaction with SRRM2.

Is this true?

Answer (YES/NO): YES